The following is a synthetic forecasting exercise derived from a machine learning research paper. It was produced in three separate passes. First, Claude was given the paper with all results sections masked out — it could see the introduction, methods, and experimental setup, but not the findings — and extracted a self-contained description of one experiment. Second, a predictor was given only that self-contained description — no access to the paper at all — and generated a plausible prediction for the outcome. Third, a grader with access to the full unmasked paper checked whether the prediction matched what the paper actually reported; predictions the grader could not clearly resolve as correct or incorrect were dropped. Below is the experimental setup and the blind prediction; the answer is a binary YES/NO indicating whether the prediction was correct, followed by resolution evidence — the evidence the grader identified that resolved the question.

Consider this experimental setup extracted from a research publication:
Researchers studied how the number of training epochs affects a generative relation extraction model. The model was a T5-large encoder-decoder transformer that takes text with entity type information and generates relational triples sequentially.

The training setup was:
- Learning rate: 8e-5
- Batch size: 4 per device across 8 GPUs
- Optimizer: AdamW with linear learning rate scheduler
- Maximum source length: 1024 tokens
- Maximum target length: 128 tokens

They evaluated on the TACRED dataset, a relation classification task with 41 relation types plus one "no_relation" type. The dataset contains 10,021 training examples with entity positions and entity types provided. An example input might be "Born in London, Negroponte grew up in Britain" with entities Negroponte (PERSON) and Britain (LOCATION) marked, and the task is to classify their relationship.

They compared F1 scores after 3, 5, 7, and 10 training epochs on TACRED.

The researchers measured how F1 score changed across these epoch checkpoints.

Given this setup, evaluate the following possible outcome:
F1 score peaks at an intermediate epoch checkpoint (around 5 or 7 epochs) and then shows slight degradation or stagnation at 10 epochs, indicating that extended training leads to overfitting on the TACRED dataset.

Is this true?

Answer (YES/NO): YES